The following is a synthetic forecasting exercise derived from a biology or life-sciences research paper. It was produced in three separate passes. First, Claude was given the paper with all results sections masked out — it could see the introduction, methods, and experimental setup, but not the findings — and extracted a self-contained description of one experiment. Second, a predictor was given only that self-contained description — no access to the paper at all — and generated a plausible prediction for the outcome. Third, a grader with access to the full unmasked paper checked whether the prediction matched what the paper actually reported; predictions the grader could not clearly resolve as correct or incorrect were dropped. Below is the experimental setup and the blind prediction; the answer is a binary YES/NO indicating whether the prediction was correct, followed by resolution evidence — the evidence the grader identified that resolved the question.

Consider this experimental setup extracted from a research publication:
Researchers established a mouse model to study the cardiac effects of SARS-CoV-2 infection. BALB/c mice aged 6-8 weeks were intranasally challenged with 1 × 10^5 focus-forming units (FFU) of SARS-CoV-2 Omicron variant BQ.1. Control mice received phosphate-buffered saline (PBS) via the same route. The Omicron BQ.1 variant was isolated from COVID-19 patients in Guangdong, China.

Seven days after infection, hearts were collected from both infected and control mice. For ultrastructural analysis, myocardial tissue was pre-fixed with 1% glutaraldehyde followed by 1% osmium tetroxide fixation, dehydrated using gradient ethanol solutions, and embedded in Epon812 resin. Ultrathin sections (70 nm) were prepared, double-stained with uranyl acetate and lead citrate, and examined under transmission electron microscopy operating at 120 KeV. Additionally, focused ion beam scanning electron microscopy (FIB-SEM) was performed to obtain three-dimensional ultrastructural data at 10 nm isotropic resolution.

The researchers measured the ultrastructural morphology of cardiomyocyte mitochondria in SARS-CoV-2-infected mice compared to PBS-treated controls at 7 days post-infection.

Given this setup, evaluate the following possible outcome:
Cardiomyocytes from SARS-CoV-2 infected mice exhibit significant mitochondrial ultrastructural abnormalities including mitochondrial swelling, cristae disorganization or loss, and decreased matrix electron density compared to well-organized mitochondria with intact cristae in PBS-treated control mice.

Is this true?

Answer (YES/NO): NO